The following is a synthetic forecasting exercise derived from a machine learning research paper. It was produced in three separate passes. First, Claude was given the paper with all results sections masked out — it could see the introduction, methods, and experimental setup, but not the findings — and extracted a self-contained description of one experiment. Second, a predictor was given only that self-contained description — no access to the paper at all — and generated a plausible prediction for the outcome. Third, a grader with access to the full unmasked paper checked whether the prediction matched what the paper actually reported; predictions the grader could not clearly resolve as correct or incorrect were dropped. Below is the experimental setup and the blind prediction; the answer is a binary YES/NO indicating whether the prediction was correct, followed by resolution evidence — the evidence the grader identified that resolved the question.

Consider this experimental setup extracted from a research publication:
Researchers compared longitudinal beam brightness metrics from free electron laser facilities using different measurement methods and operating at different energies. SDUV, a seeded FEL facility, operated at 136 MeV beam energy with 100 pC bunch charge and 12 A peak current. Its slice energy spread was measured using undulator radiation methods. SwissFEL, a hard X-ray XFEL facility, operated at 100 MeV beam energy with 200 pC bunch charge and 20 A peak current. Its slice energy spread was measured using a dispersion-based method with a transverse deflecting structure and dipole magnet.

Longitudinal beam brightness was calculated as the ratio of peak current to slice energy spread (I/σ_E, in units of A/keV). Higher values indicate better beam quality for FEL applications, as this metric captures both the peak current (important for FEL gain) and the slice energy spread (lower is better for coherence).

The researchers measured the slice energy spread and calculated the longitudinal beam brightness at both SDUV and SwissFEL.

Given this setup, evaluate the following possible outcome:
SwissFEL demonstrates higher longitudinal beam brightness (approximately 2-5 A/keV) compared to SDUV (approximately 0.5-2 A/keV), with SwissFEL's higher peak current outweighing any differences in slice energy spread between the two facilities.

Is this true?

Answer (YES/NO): NO